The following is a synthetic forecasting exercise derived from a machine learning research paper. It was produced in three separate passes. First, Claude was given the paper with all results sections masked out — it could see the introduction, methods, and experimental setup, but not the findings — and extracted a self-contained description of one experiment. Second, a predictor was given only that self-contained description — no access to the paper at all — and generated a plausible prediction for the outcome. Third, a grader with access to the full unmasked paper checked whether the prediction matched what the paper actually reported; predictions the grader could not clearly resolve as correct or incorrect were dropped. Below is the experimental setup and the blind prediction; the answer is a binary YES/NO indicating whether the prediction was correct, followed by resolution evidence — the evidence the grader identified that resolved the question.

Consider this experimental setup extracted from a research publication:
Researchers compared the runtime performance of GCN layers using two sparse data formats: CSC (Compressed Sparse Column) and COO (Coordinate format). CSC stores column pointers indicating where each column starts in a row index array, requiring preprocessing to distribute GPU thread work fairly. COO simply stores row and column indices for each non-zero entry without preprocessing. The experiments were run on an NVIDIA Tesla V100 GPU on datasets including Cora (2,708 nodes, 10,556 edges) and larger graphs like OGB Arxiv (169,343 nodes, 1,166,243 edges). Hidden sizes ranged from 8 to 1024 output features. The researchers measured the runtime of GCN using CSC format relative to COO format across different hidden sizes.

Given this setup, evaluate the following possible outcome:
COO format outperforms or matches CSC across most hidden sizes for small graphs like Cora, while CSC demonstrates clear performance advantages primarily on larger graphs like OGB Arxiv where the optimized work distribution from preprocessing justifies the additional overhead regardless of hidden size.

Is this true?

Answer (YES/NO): NO